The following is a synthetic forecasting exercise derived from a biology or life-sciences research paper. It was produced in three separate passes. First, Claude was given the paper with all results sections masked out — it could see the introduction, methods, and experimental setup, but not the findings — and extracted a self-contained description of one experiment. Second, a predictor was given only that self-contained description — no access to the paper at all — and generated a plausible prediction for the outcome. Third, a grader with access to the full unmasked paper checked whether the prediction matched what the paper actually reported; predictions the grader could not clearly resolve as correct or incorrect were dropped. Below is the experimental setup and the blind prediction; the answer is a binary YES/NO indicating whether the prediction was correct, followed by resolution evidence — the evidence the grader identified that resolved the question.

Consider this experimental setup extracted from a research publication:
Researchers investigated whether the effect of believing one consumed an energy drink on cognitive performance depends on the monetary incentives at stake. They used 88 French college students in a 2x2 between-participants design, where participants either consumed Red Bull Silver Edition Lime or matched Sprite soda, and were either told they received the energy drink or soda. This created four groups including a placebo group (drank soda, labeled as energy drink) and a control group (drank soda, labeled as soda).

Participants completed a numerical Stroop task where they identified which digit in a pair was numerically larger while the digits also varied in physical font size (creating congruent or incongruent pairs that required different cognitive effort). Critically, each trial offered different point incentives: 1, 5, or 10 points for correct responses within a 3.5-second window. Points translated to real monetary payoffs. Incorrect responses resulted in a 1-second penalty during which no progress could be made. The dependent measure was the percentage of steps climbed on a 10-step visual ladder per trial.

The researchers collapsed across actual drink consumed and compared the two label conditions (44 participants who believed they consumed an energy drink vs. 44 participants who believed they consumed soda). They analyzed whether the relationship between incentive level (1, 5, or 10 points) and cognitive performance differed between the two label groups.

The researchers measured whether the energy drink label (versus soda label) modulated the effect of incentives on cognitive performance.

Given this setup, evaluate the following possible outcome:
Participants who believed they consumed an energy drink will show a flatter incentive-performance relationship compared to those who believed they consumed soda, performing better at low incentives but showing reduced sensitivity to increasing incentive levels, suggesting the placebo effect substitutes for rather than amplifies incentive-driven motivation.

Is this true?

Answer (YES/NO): NO